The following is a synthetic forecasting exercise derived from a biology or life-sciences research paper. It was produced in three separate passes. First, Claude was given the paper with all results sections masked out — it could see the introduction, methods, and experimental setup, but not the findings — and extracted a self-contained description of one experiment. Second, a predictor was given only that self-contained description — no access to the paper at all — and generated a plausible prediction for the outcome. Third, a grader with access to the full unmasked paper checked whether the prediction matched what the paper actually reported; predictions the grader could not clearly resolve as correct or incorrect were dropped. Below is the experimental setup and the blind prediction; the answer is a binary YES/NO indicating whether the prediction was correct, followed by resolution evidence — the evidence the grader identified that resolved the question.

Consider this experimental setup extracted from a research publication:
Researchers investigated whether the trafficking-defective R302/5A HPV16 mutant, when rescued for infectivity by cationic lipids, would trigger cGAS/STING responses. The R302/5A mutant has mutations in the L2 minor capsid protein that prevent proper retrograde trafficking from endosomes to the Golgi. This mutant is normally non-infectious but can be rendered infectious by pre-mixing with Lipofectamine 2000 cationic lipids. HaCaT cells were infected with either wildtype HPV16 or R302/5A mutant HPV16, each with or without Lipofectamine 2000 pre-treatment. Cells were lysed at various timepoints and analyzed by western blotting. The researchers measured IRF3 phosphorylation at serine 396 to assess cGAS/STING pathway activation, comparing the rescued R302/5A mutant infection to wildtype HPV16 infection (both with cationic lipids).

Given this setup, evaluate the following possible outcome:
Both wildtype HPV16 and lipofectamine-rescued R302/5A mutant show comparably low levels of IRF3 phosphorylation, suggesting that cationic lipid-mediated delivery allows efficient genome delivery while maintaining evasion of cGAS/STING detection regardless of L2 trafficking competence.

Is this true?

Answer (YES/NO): NO